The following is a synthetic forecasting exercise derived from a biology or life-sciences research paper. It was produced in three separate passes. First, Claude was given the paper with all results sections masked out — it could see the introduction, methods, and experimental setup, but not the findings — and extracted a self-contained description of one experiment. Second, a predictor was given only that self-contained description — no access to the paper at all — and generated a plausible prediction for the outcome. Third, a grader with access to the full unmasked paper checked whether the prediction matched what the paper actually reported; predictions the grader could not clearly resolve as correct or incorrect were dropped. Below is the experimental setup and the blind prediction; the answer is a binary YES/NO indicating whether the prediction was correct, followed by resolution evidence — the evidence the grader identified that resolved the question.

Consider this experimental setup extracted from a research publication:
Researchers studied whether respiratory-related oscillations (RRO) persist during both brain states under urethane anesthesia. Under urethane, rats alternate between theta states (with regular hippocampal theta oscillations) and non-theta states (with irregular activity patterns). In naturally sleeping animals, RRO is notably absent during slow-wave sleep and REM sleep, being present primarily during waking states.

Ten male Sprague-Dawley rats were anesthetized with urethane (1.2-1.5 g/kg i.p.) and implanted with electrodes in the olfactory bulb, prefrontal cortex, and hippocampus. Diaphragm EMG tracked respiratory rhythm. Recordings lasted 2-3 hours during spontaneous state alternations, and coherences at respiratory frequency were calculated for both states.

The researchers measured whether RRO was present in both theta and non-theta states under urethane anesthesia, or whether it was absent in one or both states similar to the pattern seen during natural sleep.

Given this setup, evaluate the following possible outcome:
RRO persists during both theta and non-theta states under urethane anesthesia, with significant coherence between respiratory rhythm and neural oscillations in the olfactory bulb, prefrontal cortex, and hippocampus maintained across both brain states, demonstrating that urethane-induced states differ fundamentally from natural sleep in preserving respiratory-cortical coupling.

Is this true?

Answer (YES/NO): YES